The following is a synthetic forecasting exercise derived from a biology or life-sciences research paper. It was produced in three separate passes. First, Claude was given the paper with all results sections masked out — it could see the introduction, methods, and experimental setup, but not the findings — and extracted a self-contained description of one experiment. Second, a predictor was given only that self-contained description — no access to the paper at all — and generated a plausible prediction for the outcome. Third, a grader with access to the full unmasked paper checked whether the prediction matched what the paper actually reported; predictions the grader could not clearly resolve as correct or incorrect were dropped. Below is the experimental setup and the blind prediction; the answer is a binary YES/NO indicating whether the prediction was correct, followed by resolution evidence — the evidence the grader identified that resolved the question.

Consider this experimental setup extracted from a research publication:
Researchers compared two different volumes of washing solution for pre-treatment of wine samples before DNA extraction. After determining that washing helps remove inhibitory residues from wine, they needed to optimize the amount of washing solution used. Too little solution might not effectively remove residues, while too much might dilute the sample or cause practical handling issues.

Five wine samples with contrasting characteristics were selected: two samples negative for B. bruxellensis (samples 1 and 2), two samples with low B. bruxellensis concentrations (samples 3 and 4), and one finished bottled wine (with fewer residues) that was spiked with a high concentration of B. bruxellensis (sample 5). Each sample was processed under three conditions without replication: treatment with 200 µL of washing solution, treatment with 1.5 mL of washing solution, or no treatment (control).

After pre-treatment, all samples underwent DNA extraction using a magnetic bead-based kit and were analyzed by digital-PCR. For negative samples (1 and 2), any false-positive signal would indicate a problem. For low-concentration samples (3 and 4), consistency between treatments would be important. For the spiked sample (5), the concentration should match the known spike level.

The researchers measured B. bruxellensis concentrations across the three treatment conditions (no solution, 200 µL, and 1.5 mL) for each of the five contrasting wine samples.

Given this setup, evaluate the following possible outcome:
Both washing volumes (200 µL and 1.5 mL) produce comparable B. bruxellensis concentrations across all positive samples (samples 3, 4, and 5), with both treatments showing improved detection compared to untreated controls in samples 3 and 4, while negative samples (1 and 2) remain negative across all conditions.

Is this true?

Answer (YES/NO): NO